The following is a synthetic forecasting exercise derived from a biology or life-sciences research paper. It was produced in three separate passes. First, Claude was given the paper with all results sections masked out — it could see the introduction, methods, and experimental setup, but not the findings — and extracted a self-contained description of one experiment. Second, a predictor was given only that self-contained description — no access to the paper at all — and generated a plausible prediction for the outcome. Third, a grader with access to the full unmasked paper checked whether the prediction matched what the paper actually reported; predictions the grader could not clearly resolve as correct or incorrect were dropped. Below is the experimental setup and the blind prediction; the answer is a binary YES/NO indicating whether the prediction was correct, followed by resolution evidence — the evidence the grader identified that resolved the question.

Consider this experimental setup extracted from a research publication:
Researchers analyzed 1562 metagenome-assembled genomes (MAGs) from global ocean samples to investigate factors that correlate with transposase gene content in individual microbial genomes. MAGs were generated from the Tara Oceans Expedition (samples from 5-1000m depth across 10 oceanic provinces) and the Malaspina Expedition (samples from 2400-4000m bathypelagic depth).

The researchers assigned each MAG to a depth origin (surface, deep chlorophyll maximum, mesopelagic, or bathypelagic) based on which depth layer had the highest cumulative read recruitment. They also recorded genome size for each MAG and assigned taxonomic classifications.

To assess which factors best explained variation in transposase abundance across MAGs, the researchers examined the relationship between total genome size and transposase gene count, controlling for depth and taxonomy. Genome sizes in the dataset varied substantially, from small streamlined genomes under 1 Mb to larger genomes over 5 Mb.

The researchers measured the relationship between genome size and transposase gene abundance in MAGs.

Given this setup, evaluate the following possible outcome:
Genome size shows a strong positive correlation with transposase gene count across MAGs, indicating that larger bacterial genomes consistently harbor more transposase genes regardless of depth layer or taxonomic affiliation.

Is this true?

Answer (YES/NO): NO